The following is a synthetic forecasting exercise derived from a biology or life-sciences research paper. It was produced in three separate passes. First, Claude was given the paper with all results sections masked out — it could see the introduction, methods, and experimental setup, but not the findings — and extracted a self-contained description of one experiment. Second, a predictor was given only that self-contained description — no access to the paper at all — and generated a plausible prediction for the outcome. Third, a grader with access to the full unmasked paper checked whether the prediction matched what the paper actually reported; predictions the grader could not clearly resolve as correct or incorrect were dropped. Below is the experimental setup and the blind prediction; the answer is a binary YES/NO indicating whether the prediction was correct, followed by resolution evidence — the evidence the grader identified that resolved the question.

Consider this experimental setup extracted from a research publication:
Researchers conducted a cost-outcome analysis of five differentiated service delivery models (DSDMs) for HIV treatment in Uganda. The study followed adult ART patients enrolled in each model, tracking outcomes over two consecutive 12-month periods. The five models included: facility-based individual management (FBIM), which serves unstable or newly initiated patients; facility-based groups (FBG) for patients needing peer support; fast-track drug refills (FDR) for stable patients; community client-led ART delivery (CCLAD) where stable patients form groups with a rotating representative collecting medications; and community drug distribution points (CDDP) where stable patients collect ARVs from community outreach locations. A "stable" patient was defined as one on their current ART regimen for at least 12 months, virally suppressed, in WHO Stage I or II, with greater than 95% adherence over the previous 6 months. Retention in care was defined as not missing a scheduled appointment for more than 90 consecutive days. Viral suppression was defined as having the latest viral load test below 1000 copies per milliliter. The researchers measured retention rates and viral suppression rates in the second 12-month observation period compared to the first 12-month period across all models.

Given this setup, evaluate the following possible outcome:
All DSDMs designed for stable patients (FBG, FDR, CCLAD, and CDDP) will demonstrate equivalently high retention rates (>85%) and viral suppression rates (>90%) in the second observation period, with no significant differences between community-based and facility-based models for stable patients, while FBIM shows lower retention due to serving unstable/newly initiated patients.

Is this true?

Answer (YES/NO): NO